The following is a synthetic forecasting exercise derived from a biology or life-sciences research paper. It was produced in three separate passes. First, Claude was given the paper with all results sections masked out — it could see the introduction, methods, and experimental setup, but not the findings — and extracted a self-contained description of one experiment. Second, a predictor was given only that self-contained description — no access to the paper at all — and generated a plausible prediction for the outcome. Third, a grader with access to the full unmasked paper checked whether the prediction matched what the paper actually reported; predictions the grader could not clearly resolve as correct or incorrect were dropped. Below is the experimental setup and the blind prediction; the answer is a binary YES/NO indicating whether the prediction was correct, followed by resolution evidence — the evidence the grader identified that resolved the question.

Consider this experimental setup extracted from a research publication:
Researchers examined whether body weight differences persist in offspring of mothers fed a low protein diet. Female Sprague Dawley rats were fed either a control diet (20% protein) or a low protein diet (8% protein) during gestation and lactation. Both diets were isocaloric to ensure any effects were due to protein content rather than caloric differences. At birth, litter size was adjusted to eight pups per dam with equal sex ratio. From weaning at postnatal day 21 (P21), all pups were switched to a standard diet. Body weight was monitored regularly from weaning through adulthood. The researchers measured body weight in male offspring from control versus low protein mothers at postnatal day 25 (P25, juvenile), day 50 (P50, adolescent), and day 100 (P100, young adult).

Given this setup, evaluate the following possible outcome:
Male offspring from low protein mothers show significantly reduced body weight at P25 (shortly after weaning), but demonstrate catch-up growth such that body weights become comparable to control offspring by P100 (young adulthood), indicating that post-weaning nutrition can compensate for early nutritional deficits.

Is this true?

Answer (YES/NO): NO